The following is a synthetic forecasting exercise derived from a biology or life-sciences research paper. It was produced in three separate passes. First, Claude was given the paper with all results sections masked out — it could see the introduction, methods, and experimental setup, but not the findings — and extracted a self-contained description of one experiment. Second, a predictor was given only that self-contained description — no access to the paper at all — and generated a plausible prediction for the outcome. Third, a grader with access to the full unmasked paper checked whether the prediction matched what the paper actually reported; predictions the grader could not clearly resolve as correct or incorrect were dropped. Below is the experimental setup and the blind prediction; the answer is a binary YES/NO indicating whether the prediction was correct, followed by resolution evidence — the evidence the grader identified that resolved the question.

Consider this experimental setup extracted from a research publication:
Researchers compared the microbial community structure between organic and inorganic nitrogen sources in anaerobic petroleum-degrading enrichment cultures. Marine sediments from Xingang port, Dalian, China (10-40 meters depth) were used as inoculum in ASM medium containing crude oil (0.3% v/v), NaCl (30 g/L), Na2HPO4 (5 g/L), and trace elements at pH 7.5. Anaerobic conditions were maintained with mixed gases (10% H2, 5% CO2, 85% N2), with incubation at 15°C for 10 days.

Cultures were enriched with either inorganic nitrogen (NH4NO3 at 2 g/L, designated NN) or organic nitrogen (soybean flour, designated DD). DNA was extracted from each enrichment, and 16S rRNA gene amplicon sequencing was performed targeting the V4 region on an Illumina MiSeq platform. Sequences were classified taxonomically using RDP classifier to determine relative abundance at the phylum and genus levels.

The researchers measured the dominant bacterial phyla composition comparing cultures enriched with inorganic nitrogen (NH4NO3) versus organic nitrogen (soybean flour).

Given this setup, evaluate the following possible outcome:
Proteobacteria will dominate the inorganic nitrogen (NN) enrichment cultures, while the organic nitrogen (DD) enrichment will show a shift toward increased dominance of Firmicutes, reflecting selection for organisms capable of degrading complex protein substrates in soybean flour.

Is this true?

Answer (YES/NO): NO